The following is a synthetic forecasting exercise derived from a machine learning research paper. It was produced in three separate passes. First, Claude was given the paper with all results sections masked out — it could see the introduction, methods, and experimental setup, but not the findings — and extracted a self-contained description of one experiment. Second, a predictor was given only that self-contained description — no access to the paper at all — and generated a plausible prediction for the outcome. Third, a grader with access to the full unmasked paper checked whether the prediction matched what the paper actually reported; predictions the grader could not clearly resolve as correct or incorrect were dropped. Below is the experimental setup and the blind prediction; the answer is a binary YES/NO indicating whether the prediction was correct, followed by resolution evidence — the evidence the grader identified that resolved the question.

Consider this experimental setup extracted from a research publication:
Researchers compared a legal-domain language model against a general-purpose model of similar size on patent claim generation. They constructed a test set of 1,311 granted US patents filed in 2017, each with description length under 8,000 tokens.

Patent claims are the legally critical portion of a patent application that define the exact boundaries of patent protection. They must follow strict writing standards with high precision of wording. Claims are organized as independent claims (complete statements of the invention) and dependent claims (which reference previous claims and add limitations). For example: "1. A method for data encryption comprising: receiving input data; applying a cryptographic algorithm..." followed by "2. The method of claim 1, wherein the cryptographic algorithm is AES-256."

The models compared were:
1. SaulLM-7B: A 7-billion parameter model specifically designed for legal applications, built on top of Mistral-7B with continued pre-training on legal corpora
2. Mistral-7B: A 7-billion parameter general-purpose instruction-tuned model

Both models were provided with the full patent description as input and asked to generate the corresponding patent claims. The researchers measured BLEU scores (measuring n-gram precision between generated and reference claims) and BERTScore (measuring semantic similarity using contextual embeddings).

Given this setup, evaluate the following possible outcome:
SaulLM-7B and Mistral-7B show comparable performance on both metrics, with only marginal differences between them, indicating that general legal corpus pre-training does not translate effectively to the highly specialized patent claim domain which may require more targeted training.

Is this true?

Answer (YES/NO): NO